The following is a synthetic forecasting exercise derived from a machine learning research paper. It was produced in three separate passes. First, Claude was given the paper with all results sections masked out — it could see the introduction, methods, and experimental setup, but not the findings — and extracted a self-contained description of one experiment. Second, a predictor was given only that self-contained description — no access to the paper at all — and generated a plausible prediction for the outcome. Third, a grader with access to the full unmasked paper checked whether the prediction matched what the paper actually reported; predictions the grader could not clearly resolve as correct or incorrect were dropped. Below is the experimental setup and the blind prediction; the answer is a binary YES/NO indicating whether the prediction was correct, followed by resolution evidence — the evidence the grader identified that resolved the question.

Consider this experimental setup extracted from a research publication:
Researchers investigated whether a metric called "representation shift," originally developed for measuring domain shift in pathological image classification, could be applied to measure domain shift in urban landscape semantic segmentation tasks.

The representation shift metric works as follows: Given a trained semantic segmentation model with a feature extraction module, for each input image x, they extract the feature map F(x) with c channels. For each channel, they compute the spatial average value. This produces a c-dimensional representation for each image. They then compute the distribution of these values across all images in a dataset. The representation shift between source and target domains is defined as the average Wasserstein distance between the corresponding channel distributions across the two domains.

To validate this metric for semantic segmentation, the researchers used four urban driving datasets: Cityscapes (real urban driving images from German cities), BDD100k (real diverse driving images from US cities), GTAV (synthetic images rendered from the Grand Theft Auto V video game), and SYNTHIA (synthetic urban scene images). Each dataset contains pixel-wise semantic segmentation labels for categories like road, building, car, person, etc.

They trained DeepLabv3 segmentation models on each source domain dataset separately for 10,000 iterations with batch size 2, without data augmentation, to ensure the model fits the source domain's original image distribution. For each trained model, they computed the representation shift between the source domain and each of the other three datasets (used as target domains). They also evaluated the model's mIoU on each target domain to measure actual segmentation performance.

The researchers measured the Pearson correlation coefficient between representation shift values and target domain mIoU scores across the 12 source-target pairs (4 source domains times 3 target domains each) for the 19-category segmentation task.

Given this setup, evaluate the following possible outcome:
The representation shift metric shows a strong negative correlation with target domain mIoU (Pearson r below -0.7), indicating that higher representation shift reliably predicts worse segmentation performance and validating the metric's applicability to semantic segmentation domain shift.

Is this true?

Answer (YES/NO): YES